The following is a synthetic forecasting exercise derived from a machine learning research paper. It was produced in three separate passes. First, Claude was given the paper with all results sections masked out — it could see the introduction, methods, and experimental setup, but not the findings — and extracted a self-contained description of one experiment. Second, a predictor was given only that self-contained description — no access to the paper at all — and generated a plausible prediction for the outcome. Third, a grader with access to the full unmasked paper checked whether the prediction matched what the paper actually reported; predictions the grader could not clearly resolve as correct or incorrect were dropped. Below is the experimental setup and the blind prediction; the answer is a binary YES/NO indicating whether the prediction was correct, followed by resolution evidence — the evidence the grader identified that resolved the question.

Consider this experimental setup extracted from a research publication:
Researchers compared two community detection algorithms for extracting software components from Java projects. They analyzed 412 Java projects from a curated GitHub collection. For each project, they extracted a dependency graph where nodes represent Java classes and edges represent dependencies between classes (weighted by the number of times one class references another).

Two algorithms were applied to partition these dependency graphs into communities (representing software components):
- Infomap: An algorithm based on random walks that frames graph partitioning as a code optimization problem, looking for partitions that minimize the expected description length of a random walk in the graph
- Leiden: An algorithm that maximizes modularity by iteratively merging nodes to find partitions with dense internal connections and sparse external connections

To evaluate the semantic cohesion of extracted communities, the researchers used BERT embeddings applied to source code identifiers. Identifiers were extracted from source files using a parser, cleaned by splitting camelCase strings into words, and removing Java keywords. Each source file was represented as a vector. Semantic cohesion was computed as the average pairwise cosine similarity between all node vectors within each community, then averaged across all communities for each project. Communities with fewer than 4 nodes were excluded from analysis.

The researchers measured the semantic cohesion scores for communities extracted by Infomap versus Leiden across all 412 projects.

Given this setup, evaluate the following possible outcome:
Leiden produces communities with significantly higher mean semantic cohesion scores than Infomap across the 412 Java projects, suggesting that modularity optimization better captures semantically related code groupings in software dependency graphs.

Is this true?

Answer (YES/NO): NO